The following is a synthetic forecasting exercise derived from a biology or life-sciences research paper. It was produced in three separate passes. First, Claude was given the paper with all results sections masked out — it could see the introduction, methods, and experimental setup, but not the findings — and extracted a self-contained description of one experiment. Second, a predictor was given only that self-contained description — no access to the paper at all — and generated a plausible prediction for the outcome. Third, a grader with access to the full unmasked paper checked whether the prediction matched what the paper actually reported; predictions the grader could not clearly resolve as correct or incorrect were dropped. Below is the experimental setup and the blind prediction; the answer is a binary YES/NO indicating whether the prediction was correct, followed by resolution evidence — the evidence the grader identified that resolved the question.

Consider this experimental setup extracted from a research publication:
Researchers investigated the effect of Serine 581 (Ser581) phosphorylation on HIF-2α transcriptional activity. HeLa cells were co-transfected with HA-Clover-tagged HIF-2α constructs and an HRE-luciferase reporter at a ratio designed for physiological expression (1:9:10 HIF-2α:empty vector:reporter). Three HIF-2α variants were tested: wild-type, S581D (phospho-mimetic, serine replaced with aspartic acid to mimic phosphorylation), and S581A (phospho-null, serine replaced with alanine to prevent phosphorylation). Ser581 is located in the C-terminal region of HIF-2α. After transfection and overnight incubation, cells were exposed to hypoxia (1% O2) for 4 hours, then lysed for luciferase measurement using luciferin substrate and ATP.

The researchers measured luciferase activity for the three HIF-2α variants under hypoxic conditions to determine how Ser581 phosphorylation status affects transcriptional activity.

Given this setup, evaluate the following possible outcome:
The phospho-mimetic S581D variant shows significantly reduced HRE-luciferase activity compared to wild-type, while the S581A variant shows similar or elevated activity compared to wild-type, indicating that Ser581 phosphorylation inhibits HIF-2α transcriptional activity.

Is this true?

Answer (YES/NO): NO